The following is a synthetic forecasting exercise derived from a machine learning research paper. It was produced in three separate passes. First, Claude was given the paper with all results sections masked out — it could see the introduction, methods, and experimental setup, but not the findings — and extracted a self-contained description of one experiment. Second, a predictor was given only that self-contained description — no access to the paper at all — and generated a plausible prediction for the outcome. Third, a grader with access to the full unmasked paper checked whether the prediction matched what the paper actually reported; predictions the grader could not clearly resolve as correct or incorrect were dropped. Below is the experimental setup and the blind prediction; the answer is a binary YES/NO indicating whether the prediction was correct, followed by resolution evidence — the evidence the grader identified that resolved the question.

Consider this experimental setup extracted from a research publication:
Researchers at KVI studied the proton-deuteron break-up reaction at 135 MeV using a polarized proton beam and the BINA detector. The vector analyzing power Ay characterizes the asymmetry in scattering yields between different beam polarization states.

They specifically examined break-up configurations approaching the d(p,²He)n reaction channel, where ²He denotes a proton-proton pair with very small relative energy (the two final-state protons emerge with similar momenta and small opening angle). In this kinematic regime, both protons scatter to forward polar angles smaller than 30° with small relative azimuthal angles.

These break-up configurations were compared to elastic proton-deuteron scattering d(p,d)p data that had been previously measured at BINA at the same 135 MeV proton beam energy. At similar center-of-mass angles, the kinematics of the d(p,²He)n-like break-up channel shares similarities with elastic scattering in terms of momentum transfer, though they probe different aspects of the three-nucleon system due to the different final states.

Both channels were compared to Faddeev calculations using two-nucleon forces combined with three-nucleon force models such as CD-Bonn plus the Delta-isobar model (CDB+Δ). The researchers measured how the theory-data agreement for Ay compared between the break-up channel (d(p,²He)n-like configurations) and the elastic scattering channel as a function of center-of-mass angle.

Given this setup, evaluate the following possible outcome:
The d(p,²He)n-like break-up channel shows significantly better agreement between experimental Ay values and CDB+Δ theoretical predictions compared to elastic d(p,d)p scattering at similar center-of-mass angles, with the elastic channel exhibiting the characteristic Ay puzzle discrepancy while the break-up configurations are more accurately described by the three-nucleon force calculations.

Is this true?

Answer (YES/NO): NO